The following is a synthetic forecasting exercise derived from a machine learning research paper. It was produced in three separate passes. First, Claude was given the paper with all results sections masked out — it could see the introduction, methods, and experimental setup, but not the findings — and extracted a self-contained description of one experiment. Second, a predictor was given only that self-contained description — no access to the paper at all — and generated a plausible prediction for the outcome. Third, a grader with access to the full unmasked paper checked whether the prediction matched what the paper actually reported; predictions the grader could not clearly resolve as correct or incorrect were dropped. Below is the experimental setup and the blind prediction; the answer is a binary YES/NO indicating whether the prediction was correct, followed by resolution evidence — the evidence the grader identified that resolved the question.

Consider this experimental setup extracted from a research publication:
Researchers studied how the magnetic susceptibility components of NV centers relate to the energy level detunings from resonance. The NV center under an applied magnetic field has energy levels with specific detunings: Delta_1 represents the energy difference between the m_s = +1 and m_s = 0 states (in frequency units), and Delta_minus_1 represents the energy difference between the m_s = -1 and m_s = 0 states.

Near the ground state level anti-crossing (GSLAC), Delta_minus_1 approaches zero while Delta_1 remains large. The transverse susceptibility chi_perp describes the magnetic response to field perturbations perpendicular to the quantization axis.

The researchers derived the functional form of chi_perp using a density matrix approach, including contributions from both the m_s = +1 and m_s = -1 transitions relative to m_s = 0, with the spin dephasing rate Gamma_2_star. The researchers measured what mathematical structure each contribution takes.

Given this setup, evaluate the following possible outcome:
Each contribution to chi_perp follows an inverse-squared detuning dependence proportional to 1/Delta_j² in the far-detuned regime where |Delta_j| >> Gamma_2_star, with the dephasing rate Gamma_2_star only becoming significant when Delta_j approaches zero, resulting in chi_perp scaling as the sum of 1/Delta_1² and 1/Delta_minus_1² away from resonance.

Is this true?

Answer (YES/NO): NO